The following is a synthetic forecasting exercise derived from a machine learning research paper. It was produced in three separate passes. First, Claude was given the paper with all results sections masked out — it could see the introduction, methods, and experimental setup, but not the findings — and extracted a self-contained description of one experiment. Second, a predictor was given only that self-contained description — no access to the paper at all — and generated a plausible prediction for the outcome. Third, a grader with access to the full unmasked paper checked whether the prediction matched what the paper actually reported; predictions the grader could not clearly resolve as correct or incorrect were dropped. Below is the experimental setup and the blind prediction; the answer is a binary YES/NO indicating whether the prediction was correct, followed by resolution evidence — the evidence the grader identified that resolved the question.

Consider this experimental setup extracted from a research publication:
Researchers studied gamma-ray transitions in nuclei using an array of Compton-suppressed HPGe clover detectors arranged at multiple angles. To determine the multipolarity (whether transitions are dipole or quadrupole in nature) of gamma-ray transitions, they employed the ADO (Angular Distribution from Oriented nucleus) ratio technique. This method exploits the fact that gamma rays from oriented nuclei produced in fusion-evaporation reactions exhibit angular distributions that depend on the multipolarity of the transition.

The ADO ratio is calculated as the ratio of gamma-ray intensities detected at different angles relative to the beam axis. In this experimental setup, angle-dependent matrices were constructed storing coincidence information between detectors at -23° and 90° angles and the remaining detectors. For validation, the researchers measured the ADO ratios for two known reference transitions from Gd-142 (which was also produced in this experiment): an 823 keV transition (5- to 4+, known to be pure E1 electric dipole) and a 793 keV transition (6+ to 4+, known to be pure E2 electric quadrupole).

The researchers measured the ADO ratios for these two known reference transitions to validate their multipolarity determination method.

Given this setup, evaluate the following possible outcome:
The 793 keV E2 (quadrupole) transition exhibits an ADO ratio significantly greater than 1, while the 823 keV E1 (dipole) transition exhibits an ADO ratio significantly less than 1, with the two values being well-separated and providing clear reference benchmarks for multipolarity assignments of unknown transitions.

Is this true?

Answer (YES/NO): YES